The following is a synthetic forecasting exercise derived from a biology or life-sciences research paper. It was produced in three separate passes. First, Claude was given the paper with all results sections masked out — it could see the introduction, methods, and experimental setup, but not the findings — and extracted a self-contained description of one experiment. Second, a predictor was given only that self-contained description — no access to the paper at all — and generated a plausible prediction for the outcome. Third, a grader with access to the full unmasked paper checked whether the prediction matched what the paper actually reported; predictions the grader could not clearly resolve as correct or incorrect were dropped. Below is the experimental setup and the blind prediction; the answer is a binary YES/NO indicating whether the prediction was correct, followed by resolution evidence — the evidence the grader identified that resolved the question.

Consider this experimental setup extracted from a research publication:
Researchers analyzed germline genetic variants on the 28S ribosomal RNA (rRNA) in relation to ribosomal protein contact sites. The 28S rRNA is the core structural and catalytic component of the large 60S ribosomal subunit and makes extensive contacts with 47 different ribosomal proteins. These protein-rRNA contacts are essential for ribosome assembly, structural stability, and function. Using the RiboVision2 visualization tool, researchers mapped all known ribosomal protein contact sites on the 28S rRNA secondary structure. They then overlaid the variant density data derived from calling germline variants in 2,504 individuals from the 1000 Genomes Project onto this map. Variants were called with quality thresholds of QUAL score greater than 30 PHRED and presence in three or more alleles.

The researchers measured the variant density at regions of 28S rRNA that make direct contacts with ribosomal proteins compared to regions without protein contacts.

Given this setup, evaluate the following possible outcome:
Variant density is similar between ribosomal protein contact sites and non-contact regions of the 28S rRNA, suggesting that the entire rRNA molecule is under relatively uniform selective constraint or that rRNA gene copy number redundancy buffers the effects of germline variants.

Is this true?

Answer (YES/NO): NO